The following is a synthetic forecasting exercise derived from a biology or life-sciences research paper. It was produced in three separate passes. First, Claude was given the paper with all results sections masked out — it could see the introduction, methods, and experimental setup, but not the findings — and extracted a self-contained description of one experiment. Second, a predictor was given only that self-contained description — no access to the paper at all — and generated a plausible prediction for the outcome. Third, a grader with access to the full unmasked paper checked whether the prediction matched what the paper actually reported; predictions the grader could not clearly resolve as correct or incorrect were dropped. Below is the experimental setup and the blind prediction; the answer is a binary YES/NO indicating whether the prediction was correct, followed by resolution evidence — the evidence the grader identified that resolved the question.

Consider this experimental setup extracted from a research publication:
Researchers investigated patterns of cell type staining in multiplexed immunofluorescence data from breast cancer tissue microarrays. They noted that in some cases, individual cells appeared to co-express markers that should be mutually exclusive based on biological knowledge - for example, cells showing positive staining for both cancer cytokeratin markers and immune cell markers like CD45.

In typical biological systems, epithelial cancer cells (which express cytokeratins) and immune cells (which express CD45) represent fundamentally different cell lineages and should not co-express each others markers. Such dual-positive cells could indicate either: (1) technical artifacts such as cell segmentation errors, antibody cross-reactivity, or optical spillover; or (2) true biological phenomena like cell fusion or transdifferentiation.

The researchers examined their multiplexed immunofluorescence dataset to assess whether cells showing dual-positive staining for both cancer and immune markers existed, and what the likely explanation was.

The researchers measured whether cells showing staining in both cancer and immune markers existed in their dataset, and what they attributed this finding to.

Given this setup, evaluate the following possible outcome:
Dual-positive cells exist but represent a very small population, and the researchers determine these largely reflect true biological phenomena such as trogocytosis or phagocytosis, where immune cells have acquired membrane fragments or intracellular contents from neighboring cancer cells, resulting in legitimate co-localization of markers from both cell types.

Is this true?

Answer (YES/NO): NO